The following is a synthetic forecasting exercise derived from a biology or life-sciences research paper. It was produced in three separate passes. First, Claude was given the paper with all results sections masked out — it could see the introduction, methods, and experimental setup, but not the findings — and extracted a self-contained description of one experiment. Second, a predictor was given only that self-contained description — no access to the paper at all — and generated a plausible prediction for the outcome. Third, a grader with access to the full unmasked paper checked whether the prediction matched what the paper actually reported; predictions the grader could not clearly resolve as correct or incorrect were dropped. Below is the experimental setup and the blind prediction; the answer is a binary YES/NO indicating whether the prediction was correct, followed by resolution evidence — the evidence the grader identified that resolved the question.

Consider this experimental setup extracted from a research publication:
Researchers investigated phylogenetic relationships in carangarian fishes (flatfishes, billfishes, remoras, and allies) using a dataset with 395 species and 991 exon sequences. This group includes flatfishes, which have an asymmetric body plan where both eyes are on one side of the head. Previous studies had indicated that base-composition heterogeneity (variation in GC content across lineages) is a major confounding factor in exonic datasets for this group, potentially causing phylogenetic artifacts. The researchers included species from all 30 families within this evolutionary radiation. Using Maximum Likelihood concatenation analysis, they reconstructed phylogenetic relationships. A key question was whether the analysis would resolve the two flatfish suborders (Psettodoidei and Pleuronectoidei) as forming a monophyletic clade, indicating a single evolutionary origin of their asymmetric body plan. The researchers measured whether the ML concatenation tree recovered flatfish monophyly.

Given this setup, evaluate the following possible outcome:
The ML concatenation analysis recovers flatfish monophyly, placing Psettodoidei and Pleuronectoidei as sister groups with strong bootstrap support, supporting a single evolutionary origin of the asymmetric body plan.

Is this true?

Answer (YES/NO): NO